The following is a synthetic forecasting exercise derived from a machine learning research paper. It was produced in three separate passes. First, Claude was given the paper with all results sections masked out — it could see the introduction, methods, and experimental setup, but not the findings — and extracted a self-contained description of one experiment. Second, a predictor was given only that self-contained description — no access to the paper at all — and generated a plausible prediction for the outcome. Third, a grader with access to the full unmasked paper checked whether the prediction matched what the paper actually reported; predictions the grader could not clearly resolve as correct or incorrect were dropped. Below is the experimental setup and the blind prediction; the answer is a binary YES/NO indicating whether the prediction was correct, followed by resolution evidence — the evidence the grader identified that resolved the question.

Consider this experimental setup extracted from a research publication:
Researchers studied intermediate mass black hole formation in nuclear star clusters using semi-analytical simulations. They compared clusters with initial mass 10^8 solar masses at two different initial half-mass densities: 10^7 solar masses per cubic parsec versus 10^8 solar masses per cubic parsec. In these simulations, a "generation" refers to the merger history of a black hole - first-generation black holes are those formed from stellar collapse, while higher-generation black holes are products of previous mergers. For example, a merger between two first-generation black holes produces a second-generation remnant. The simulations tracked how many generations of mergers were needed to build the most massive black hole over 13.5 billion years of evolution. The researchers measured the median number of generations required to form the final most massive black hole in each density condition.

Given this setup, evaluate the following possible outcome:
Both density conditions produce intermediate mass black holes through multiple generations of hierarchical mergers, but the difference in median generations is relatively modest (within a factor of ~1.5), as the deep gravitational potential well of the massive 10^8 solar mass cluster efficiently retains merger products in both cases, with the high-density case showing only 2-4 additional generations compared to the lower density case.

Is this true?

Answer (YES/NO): NO